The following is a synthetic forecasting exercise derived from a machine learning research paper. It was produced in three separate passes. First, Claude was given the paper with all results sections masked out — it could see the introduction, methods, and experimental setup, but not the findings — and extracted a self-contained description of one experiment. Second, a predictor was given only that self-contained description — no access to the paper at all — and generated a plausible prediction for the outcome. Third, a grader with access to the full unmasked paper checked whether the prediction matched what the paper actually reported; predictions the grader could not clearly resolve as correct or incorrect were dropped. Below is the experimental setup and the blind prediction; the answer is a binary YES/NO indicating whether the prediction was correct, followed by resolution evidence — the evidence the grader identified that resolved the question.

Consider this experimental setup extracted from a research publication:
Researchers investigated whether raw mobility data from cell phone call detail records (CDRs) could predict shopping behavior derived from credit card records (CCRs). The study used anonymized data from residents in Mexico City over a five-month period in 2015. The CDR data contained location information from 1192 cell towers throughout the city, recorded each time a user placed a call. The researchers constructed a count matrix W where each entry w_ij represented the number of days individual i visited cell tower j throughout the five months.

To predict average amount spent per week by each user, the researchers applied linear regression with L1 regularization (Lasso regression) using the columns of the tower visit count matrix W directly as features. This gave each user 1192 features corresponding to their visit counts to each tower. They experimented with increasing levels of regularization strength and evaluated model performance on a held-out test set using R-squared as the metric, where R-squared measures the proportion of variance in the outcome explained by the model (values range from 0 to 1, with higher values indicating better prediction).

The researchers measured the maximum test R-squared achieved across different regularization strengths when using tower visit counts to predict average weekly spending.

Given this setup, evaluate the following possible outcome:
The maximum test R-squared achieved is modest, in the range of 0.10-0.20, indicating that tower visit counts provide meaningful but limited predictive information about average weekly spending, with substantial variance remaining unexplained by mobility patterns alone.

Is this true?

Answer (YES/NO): NO